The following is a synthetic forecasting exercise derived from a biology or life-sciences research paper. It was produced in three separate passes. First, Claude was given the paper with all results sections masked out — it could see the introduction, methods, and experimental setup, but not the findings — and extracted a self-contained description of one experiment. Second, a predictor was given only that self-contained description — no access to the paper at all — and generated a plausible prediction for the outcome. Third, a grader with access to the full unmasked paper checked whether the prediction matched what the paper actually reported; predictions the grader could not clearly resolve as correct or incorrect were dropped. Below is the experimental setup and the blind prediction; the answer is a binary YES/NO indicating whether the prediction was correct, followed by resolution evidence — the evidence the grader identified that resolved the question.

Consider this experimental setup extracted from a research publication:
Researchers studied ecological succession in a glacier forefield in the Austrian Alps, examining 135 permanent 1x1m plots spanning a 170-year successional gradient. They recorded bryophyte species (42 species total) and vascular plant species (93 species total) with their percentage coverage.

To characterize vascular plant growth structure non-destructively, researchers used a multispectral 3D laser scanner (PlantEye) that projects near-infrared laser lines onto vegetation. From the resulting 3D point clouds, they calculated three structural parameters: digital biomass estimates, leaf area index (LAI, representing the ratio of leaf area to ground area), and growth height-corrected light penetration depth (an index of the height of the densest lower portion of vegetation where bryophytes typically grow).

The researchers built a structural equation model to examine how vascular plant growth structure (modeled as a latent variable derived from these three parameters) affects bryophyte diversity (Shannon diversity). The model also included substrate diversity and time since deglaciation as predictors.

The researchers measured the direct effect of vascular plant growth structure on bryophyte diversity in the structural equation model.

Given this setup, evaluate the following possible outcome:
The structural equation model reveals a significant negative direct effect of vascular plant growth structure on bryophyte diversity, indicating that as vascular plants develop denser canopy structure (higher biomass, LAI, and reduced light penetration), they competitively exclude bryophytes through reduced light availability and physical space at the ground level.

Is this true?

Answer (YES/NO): YES